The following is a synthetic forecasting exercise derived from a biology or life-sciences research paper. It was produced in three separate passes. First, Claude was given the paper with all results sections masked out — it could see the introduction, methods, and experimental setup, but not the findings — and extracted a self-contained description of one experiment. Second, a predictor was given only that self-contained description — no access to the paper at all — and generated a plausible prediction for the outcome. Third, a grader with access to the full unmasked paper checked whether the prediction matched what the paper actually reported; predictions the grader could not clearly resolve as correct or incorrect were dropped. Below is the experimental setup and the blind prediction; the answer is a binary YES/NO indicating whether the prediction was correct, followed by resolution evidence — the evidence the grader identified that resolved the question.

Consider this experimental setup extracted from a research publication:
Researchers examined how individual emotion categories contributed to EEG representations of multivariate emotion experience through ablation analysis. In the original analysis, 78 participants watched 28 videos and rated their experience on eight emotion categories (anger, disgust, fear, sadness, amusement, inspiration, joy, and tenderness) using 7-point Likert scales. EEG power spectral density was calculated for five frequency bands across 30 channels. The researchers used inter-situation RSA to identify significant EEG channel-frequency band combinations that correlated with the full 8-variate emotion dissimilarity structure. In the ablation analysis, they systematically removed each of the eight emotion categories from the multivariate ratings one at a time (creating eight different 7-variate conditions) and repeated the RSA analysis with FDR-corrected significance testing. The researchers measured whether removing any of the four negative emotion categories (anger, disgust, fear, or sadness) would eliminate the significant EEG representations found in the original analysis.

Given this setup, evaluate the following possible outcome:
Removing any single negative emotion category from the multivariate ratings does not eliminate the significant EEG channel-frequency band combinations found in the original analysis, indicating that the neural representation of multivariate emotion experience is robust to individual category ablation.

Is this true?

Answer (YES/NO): YES